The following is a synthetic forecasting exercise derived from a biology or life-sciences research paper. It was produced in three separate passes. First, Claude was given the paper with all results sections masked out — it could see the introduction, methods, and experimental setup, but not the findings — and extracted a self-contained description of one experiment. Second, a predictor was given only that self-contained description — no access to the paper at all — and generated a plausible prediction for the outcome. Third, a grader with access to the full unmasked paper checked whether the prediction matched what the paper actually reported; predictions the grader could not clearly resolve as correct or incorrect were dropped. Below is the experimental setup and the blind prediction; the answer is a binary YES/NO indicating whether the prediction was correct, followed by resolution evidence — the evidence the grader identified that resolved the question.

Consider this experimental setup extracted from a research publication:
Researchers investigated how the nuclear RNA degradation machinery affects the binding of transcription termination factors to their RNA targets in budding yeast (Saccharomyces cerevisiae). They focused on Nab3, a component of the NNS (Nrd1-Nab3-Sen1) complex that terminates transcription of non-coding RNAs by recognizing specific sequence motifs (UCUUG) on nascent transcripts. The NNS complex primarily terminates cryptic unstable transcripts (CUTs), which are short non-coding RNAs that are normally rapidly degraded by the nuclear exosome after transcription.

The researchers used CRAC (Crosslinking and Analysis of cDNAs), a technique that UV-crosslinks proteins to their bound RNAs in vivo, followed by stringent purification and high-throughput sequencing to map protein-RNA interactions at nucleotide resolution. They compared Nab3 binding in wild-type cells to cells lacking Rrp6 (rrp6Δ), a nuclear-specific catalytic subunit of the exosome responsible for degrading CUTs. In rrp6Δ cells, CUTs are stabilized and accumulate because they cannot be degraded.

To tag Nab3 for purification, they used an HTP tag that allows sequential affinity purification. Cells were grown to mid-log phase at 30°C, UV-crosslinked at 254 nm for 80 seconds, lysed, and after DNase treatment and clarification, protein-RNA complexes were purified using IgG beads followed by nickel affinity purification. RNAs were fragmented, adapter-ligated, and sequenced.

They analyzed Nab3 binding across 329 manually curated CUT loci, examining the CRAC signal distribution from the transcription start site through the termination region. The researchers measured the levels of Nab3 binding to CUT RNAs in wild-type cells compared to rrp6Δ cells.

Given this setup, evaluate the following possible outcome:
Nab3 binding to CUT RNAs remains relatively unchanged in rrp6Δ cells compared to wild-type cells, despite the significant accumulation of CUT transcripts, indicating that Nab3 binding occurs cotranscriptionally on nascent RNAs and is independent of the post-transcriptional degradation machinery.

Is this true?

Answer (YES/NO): NO